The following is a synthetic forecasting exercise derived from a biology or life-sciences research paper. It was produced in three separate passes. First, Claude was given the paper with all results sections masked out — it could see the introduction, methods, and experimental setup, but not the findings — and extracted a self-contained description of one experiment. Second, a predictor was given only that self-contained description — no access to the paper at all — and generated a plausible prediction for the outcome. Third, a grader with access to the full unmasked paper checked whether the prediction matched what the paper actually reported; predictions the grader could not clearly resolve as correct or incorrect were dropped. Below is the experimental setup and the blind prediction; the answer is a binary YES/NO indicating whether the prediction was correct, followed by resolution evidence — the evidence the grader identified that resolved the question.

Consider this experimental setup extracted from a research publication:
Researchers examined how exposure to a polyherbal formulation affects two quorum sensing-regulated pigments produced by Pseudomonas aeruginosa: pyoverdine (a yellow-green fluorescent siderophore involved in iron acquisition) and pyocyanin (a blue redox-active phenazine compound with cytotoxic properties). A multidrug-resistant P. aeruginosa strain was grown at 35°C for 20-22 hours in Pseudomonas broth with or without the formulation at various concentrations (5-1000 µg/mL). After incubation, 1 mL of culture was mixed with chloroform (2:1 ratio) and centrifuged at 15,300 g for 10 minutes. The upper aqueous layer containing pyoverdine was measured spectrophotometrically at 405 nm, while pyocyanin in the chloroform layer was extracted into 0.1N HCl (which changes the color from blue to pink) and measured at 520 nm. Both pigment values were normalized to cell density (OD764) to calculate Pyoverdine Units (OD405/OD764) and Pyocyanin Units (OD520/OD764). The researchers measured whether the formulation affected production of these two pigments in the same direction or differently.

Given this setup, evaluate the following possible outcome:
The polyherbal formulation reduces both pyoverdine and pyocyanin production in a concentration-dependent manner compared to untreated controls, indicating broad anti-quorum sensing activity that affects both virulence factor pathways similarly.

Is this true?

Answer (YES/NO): NO